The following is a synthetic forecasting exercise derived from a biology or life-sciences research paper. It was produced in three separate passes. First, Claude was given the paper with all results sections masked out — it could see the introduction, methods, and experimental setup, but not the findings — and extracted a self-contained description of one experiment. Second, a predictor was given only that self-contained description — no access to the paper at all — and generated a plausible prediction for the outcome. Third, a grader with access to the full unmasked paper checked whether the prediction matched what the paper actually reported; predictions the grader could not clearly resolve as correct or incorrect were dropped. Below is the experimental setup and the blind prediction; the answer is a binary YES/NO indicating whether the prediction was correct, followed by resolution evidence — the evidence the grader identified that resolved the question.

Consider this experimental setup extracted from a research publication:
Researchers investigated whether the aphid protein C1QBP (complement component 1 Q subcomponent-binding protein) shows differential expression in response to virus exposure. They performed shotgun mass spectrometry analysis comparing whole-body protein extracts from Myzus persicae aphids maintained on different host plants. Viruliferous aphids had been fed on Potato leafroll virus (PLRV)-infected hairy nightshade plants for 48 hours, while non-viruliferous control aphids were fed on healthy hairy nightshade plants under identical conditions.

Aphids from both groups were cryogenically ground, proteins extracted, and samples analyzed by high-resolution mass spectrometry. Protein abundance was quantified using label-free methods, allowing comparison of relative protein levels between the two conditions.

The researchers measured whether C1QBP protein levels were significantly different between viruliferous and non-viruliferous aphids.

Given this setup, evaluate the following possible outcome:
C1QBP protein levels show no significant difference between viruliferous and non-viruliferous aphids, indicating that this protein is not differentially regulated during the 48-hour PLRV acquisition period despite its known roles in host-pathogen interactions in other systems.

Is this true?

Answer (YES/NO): YES